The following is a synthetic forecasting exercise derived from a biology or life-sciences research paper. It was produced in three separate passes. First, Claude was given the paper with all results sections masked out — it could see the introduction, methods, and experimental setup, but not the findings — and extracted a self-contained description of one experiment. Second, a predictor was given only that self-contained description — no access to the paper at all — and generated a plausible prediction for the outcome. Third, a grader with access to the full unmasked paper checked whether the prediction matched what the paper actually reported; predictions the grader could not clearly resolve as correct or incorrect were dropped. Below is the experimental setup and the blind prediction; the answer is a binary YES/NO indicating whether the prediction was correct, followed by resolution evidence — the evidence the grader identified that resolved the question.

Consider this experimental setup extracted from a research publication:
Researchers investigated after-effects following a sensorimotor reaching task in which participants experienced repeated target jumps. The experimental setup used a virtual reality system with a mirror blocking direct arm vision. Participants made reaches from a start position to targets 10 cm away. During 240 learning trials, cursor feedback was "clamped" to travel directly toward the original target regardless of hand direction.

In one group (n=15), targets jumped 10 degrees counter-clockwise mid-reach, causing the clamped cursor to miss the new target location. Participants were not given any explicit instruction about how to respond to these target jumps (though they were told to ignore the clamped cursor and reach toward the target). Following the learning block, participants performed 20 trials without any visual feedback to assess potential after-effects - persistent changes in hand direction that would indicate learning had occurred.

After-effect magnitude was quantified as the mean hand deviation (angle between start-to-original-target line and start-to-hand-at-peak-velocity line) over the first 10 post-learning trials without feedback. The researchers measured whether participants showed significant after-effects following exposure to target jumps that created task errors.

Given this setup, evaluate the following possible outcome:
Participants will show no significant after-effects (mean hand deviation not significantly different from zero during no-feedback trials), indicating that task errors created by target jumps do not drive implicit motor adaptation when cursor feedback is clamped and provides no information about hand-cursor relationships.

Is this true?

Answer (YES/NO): NO